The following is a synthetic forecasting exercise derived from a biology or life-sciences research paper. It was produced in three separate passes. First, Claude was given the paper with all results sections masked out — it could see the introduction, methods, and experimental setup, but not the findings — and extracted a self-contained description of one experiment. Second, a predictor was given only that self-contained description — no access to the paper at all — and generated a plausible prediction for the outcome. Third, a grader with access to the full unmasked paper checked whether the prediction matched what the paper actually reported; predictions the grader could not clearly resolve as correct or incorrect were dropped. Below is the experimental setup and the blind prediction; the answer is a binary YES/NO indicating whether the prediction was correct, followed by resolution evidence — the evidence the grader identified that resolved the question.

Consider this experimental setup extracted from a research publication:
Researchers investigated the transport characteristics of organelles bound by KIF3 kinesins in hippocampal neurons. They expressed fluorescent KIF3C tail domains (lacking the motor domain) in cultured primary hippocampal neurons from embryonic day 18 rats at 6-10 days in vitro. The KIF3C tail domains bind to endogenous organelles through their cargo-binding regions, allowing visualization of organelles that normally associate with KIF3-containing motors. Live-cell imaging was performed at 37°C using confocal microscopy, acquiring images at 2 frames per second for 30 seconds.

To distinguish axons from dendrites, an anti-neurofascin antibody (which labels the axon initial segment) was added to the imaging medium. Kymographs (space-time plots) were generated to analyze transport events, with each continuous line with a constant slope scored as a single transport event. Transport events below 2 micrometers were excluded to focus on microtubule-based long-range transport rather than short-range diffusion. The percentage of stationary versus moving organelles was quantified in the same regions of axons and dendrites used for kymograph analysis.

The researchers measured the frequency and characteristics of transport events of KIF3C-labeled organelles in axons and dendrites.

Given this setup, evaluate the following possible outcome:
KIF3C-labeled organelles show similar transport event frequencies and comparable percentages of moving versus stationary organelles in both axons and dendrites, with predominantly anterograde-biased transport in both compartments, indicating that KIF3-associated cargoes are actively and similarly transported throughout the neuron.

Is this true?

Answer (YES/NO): NO